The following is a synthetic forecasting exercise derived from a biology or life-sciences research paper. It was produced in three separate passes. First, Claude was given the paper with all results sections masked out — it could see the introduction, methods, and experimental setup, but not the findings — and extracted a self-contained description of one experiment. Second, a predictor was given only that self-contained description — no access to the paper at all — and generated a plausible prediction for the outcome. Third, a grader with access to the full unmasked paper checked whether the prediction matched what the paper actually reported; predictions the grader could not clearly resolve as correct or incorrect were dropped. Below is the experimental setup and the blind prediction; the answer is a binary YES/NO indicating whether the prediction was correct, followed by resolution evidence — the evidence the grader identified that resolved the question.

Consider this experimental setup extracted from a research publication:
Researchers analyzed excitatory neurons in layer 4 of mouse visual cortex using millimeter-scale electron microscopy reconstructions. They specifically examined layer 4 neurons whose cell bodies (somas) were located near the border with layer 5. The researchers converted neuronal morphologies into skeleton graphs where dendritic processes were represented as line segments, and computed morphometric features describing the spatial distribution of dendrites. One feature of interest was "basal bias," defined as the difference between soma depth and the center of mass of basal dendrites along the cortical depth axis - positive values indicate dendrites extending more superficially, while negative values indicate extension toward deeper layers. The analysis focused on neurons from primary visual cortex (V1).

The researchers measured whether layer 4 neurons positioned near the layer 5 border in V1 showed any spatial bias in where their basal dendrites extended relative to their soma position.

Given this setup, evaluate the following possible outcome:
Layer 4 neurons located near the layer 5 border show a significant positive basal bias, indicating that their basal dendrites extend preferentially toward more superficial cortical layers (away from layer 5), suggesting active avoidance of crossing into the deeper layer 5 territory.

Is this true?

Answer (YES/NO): NO